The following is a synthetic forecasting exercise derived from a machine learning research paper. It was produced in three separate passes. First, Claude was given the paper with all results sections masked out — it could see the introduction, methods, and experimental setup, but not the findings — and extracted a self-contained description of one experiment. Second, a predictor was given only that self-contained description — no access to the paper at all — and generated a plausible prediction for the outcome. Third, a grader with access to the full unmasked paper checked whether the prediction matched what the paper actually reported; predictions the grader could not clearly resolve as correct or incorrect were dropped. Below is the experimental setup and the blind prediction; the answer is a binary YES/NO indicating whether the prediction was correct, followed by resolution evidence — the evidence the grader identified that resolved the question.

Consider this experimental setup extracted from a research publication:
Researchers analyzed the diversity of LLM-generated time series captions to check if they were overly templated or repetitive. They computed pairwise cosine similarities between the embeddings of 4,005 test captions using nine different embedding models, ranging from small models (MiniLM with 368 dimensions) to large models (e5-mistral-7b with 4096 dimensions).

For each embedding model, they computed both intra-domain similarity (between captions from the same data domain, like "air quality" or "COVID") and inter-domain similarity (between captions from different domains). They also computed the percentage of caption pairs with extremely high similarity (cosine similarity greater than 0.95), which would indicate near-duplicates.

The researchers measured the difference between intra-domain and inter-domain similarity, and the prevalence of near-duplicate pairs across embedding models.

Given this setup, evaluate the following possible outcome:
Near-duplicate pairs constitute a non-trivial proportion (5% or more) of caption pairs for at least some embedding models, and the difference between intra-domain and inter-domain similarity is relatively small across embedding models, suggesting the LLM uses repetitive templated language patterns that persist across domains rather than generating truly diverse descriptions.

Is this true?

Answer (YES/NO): NO